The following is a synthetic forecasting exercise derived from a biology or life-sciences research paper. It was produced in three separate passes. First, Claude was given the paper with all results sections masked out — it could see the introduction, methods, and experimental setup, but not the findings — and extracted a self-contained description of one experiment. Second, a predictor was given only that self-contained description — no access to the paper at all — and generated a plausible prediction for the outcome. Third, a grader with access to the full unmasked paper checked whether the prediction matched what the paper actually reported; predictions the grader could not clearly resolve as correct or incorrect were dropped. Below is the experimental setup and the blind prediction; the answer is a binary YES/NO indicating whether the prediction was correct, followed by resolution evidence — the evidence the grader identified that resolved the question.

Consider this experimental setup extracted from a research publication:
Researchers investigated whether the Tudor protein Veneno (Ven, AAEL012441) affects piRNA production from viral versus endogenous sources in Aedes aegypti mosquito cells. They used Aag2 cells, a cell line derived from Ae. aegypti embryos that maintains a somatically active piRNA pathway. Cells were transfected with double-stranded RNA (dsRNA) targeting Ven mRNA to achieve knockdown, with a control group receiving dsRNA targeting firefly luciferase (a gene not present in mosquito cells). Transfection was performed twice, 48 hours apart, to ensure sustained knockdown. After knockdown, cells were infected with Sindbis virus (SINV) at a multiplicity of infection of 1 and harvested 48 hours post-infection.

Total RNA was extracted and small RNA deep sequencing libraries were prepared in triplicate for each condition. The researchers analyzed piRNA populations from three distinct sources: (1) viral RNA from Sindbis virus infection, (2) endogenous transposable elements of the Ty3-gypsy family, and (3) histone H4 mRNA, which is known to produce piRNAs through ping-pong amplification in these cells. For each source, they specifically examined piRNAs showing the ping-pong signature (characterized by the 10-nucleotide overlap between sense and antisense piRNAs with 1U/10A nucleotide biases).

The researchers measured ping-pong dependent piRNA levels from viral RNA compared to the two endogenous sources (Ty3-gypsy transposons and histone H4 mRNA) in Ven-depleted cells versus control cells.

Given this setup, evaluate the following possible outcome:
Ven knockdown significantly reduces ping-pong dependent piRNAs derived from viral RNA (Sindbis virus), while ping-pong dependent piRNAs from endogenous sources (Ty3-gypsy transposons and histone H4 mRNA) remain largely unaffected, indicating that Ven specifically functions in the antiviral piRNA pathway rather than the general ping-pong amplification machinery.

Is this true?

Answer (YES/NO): NO